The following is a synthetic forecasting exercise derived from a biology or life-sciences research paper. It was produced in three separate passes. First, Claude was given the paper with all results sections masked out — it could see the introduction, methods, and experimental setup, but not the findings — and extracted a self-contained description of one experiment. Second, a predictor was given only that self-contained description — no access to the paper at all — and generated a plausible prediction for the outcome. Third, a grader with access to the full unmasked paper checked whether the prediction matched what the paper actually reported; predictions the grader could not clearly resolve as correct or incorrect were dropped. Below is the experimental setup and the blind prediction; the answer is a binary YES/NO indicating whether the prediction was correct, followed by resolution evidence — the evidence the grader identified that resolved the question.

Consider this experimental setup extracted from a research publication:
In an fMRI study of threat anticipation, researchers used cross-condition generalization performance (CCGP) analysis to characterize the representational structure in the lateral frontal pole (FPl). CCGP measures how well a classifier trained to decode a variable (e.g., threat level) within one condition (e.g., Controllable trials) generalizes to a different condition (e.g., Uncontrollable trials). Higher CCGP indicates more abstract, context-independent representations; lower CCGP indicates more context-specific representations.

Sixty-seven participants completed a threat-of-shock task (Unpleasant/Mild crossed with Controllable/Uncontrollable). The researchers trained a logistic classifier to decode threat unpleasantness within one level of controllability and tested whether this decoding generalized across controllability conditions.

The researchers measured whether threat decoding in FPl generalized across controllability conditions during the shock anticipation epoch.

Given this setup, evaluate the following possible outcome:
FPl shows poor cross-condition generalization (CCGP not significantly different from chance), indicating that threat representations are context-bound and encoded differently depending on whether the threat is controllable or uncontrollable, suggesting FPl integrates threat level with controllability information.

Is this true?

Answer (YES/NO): YES